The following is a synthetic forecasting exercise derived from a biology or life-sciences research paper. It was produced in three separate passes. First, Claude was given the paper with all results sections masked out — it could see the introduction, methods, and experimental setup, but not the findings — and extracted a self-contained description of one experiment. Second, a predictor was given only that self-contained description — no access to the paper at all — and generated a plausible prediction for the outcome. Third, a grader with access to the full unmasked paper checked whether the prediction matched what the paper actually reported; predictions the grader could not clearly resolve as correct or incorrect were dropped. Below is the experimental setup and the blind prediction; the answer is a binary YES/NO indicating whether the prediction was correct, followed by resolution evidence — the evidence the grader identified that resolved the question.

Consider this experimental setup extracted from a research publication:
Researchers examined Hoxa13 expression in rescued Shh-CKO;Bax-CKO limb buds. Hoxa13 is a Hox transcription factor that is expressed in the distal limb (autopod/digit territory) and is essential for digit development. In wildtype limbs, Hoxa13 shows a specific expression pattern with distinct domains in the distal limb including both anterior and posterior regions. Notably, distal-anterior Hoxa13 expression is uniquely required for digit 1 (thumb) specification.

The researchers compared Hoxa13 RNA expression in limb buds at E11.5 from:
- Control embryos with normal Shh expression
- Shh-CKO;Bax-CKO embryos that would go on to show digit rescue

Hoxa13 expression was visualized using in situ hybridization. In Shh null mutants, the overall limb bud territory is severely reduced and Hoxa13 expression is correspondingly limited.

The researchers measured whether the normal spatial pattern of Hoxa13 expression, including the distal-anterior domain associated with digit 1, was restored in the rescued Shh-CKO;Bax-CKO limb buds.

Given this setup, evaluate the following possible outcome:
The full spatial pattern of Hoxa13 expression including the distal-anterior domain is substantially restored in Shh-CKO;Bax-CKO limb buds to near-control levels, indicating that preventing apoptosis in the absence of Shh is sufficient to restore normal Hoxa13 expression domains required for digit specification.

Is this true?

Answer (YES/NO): NO